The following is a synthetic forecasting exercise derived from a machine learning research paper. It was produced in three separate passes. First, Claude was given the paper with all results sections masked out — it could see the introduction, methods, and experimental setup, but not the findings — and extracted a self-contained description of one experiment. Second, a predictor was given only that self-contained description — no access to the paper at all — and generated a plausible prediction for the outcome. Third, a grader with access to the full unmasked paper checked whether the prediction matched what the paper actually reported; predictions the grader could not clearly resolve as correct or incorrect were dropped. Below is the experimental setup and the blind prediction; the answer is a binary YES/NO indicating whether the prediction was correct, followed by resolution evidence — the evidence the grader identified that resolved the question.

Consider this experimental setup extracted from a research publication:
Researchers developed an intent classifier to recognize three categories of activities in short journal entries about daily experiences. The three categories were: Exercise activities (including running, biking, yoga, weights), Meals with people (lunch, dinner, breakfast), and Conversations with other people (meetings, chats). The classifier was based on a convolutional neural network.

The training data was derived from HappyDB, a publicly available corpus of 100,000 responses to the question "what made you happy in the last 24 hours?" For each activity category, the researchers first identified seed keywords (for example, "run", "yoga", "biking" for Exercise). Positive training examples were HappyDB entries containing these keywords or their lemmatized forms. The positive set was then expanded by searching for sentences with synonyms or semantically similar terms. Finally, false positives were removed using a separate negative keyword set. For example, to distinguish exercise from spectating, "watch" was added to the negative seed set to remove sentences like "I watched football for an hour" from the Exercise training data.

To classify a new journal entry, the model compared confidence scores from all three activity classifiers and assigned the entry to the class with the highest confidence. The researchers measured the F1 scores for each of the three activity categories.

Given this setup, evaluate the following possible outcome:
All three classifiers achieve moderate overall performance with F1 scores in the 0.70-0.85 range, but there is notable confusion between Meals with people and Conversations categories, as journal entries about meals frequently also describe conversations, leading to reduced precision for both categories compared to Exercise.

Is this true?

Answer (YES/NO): NO